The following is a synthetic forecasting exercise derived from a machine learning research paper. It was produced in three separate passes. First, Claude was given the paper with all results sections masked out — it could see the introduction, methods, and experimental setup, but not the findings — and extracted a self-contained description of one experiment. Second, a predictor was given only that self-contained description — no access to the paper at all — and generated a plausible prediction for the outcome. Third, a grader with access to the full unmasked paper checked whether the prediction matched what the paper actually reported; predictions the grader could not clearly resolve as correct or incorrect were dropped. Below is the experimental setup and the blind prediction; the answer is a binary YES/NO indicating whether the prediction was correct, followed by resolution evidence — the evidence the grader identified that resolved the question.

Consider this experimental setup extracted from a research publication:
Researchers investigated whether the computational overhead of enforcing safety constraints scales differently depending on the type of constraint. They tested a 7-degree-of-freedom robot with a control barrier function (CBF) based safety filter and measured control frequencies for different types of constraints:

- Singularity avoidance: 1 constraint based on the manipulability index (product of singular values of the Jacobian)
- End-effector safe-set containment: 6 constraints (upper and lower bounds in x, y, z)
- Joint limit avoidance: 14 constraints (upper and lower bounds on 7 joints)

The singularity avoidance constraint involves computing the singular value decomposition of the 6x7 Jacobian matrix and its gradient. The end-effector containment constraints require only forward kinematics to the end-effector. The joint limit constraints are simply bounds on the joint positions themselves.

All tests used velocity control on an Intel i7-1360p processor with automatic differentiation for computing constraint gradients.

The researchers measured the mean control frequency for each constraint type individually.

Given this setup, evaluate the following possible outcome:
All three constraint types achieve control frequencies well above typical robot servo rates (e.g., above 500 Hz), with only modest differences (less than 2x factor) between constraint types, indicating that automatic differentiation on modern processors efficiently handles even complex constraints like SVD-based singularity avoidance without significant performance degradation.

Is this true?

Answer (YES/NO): NO